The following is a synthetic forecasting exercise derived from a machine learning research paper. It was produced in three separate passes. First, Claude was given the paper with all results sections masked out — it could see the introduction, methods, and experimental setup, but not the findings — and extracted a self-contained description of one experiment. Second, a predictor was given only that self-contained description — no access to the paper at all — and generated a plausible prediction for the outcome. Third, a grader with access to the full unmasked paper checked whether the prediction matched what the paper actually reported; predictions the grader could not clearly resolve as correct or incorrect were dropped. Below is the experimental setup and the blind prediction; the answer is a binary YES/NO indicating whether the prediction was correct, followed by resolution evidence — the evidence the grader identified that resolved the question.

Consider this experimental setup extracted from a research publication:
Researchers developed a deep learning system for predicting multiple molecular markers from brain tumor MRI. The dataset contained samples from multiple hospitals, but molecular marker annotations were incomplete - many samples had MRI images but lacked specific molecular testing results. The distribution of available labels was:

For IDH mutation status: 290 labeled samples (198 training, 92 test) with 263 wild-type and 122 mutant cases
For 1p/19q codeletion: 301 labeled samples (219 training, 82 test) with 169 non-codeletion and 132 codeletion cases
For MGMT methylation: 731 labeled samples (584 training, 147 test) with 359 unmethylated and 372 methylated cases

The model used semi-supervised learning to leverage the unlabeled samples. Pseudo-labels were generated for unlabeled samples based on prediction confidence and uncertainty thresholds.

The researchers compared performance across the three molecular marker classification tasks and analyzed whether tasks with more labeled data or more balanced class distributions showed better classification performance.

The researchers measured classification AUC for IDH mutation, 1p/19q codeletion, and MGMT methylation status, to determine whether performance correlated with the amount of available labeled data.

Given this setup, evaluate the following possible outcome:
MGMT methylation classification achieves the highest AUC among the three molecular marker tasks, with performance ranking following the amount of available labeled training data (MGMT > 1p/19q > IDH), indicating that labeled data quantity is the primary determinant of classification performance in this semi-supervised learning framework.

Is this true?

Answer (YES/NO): NO